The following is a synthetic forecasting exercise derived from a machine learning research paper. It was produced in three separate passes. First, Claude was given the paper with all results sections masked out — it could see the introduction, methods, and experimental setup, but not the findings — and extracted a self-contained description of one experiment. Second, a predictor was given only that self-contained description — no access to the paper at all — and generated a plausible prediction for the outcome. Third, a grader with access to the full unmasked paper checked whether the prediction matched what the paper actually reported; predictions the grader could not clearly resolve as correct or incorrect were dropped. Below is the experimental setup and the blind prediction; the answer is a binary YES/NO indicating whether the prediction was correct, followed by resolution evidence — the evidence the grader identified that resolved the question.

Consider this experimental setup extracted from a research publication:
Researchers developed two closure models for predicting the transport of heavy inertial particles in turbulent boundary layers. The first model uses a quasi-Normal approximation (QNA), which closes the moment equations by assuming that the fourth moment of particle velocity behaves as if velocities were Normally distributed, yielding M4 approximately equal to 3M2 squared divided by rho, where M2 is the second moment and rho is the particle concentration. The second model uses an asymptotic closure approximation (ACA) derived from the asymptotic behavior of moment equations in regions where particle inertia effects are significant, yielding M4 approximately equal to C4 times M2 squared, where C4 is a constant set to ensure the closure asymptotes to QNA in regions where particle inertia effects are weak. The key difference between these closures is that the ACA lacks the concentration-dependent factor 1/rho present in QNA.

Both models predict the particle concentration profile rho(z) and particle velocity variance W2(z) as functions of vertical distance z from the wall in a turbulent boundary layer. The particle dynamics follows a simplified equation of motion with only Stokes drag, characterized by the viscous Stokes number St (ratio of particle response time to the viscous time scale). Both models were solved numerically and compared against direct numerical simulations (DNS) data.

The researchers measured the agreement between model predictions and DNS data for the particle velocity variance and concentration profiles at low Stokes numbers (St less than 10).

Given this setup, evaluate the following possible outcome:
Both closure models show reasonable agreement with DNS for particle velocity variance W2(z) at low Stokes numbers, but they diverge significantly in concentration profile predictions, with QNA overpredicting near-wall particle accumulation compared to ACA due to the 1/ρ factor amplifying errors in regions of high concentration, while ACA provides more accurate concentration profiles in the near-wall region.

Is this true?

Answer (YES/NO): NO